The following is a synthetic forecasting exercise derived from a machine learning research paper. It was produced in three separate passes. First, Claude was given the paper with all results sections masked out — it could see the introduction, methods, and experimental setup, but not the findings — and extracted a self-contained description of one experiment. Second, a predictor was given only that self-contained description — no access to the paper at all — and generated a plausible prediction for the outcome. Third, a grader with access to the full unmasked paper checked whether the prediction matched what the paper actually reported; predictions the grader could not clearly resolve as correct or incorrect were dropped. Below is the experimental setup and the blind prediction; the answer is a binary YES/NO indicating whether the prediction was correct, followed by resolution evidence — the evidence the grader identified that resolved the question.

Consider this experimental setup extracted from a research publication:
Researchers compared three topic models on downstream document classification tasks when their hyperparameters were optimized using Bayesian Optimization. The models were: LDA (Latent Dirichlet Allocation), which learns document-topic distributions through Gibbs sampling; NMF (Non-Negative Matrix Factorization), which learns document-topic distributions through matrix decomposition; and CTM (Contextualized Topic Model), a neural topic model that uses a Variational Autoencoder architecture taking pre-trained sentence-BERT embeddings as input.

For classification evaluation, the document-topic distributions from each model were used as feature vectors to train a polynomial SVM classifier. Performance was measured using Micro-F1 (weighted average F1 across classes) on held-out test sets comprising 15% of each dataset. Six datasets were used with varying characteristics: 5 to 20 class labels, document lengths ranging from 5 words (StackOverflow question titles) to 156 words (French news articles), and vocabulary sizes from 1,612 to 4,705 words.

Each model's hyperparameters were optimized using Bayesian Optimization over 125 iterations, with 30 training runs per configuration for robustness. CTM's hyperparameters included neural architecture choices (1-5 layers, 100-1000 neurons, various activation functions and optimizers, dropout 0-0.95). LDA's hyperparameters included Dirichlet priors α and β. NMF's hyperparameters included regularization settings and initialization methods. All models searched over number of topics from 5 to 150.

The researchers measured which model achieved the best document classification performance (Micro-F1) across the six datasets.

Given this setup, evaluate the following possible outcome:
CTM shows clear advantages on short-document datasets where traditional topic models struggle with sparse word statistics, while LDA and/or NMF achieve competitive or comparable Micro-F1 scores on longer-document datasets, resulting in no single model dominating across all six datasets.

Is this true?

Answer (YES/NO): YES